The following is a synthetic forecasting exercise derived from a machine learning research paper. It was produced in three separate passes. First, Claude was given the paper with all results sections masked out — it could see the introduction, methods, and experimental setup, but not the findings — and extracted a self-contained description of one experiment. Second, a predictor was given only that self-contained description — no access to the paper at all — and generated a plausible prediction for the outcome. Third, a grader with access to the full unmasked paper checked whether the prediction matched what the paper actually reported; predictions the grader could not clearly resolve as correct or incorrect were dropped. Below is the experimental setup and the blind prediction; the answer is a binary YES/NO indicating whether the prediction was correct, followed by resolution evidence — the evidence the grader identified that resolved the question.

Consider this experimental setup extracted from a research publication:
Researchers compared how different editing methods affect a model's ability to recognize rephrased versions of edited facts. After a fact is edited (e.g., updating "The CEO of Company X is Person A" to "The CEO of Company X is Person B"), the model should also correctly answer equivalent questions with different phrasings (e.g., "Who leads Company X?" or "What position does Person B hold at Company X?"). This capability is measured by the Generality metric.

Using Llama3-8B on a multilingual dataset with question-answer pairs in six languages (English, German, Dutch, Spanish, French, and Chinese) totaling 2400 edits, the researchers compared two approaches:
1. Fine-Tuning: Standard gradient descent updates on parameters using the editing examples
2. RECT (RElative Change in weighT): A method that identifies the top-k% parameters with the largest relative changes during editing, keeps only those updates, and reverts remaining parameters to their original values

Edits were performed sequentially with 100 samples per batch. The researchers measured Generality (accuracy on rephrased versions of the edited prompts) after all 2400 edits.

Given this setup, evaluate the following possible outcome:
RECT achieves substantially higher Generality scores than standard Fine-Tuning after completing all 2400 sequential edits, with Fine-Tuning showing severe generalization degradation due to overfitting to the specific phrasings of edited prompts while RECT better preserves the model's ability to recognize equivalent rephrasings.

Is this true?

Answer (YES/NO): NO